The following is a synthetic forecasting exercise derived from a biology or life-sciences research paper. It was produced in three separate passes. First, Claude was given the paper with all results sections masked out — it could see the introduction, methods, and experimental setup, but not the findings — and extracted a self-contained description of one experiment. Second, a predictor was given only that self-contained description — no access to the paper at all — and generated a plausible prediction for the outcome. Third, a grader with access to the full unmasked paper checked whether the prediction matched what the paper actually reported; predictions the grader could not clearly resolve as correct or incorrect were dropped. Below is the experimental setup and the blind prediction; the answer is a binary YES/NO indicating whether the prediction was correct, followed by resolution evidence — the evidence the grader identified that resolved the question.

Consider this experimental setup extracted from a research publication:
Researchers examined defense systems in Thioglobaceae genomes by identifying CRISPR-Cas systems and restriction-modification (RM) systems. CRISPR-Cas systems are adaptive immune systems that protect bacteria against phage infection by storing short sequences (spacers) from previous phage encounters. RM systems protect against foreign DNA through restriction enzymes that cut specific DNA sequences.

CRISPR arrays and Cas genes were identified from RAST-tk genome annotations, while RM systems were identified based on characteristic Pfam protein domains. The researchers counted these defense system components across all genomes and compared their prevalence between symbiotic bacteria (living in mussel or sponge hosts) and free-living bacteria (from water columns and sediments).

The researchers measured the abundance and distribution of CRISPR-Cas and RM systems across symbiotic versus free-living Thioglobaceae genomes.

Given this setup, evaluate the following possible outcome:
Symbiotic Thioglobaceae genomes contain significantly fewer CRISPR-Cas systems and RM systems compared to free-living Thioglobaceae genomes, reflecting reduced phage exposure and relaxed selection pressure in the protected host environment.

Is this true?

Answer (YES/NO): NO